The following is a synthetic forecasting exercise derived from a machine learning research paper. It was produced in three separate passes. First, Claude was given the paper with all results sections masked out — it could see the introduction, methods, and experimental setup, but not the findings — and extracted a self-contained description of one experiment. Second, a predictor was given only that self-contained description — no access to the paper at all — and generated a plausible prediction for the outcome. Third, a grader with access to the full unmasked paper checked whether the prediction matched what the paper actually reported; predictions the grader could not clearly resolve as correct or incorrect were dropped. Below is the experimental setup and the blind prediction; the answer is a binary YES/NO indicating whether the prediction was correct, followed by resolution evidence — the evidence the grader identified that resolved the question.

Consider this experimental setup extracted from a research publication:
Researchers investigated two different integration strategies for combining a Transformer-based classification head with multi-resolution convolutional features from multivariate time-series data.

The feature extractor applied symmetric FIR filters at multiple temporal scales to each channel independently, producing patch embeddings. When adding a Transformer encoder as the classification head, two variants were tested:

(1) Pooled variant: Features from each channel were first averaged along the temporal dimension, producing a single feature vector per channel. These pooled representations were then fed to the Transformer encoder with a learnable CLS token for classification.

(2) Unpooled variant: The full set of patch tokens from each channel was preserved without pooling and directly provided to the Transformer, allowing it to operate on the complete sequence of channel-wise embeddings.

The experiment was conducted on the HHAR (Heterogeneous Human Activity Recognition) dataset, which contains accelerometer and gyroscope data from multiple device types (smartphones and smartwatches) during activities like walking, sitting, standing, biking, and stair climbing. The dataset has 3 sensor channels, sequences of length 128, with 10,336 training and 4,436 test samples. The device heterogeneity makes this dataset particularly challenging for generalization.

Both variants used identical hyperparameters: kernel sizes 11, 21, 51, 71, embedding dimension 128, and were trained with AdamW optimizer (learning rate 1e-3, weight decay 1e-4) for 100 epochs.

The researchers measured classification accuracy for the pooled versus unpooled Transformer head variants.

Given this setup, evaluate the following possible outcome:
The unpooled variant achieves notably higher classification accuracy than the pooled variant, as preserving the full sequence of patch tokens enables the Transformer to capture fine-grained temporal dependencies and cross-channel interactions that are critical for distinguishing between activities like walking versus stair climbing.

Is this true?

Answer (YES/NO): NO